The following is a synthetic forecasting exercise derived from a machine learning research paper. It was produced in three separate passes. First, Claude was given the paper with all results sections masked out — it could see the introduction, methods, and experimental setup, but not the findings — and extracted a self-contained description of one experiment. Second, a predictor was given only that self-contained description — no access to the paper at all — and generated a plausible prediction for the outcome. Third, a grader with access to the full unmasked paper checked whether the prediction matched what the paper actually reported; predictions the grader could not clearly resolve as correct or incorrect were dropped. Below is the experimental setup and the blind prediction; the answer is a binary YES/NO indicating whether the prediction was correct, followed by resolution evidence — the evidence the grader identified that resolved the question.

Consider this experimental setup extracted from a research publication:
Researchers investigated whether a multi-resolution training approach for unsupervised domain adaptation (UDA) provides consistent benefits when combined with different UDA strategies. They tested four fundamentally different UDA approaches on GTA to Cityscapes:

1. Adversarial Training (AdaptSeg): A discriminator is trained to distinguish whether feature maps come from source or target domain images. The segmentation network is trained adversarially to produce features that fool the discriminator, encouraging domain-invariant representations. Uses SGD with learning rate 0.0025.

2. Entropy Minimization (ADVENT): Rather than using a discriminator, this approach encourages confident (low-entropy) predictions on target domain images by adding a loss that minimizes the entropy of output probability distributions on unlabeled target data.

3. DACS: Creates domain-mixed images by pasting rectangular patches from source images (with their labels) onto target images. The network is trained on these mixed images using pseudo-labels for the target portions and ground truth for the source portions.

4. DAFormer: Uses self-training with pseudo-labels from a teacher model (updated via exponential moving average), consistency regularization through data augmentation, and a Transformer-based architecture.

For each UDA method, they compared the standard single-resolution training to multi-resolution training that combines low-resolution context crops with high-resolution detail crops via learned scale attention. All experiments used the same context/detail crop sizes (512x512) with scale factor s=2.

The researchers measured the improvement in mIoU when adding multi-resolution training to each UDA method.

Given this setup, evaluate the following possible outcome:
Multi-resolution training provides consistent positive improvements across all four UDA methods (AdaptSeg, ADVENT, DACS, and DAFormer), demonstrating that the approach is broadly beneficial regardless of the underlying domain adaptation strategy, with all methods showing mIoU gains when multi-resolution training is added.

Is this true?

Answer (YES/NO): YES